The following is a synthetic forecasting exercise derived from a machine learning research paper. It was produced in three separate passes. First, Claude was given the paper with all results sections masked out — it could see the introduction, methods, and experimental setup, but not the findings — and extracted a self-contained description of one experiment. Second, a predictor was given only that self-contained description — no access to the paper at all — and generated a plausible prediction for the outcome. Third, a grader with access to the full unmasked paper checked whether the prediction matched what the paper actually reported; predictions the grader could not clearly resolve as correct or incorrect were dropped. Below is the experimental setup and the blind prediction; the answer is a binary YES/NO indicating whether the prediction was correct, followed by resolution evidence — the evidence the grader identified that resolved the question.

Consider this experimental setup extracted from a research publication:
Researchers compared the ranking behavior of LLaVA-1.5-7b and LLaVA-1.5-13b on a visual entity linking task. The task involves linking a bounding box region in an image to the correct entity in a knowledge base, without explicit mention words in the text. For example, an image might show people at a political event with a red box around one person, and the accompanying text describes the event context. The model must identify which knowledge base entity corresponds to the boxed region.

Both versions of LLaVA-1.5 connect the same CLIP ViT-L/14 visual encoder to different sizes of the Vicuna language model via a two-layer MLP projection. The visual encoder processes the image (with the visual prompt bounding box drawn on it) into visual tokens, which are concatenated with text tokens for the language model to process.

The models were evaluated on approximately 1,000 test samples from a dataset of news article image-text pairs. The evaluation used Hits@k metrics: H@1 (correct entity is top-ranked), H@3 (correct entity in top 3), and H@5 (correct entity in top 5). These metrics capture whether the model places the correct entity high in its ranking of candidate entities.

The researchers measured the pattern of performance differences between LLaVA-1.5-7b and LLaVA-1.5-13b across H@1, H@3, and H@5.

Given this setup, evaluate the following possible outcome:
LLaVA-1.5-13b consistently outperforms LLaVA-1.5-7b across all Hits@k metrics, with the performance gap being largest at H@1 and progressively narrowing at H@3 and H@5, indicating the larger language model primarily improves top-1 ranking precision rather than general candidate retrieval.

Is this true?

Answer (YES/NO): NO